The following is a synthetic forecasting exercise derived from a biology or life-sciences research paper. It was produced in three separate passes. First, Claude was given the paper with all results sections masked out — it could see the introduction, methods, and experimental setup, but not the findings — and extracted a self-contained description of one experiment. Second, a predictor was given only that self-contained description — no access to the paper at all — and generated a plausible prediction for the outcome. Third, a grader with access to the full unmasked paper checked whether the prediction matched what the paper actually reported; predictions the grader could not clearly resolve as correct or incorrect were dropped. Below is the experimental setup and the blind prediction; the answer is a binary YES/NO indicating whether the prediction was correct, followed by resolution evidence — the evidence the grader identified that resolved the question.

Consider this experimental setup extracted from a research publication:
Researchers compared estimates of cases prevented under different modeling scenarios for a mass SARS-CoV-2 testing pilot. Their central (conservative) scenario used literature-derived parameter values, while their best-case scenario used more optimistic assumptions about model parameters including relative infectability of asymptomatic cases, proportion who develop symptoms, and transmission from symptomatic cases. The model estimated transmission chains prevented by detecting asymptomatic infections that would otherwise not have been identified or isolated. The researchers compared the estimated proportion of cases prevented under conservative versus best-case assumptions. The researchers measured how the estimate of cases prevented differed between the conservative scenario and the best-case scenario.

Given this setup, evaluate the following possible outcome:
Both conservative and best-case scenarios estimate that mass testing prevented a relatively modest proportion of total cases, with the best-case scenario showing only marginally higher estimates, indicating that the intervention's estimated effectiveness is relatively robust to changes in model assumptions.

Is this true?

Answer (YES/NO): NO